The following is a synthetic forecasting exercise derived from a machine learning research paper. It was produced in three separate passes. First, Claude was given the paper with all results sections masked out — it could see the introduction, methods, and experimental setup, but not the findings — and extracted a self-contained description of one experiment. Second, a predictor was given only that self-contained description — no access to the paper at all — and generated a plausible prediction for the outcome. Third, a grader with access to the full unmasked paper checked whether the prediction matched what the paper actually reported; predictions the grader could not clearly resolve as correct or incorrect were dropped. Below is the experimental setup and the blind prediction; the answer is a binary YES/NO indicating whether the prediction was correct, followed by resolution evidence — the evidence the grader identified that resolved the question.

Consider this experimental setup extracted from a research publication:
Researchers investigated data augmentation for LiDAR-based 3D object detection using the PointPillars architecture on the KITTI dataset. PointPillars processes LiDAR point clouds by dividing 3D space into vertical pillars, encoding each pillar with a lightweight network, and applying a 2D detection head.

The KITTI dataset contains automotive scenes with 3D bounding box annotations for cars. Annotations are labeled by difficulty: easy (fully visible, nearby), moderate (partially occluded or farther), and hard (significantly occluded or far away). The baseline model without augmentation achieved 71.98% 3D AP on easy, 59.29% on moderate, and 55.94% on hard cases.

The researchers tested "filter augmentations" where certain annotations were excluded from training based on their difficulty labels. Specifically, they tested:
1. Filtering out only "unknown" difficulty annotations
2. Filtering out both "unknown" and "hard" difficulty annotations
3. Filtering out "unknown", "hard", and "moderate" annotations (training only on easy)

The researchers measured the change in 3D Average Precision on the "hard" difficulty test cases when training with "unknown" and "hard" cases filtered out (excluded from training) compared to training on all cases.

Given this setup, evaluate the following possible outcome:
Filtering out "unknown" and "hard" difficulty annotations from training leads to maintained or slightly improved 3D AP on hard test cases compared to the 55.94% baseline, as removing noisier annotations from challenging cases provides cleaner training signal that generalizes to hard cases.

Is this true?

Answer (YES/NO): YES